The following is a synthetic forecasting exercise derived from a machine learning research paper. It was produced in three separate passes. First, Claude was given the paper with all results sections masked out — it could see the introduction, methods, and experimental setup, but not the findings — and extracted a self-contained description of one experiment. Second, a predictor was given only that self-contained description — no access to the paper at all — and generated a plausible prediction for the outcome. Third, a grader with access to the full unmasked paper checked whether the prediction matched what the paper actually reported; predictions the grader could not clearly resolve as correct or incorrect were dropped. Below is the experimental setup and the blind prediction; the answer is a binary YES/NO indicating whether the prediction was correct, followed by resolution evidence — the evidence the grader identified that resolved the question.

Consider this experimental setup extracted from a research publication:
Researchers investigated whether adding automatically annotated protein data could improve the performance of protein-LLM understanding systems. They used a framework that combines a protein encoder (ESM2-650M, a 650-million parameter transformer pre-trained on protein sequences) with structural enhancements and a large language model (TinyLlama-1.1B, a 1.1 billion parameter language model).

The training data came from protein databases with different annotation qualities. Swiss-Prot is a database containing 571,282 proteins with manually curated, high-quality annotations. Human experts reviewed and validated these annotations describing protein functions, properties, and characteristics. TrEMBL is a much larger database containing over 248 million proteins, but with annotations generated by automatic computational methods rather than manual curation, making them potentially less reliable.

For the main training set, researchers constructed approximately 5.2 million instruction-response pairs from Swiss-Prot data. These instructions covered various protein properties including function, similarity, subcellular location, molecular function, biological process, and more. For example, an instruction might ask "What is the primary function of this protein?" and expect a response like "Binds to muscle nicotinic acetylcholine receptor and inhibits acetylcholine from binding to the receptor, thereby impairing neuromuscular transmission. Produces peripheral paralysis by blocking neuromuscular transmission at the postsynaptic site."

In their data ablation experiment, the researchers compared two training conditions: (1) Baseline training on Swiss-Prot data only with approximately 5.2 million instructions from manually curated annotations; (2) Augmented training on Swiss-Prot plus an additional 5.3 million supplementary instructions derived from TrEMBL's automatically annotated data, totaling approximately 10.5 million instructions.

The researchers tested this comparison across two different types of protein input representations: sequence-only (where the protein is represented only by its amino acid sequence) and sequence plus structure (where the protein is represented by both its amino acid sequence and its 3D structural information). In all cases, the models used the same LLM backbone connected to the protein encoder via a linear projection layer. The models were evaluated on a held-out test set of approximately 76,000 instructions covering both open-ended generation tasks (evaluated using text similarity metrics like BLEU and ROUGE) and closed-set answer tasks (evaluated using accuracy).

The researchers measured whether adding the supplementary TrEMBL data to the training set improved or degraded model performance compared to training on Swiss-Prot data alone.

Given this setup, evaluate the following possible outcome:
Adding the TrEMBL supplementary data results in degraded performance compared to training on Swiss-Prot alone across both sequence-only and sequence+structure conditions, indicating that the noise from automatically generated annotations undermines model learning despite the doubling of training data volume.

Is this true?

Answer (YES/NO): YES